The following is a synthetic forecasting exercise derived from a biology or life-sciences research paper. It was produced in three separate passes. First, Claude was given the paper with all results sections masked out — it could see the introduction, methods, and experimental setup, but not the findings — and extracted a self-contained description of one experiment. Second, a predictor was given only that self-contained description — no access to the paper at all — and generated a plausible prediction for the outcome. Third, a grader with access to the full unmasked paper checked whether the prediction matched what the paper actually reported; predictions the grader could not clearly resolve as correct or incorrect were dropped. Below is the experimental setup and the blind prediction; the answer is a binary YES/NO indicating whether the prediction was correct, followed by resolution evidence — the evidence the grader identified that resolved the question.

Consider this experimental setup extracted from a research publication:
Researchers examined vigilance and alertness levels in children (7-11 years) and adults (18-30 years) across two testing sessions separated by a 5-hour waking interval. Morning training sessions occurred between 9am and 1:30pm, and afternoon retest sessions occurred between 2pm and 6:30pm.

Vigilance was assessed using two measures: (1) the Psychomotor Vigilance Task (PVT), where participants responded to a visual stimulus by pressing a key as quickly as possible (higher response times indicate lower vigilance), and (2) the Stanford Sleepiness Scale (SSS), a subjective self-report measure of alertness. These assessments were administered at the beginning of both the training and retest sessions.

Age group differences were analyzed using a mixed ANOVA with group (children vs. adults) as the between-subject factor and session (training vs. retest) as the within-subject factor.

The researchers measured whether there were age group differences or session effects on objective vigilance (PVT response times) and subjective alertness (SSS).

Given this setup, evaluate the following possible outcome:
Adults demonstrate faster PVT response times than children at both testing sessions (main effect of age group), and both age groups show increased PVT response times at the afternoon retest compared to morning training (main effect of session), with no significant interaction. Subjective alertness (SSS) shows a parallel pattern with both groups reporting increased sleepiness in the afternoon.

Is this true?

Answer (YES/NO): NO